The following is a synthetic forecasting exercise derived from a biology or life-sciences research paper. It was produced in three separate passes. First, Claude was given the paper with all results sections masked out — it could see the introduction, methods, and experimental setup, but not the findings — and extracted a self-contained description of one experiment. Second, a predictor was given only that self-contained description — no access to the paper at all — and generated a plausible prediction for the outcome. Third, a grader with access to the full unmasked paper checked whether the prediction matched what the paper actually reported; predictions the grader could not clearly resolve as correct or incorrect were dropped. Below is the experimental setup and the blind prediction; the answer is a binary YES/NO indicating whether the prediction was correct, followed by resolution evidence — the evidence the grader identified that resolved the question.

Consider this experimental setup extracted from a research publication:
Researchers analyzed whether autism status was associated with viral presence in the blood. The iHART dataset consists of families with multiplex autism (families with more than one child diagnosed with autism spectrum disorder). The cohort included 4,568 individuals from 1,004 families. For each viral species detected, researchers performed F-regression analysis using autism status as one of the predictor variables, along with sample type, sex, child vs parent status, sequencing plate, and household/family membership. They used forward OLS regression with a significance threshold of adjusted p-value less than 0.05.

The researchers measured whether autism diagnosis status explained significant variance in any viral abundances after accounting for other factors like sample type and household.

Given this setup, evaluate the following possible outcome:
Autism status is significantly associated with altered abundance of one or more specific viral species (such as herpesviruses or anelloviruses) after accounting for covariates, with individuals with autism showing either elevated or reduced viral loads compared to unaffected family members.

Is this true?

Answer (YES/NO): NO